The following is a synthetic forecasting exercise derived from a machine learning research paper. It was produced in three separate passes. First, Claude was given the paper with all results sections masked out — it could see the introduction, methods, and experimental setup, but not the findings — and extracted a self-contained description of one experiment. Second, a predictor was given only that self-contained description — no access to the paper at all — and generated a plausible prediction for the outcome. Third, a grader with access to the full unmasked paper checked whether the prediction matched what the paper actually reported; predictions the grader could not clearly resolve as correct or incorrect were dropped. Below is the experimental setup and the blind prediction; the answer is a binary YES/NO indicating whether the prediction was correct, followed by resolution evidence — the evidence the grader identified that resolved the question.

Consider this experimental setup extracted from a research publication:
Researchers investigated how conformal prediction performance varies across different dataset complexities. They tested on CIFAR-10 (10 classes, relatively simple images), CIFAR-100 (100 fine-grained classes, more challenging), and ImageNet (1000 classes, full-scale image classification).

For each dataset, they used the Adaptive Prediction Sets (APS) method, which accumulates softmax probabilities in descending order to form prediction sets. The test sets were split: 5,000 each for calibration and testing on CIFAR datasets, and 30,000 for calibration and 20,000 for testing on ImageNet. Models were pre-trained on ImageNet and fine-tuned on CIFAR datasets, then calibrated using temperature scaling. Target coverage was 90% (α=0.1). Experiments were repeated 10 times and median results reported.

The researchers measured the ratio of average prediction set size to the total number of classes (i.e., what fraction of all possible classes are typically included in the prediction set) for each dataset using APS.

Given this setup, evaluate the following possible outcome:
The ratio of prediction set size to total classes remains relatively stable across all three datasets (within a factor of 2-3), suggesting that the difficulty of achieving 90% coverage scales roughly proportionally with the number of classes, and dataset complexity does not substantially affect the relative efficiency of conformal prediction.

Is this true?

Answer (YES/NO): NO